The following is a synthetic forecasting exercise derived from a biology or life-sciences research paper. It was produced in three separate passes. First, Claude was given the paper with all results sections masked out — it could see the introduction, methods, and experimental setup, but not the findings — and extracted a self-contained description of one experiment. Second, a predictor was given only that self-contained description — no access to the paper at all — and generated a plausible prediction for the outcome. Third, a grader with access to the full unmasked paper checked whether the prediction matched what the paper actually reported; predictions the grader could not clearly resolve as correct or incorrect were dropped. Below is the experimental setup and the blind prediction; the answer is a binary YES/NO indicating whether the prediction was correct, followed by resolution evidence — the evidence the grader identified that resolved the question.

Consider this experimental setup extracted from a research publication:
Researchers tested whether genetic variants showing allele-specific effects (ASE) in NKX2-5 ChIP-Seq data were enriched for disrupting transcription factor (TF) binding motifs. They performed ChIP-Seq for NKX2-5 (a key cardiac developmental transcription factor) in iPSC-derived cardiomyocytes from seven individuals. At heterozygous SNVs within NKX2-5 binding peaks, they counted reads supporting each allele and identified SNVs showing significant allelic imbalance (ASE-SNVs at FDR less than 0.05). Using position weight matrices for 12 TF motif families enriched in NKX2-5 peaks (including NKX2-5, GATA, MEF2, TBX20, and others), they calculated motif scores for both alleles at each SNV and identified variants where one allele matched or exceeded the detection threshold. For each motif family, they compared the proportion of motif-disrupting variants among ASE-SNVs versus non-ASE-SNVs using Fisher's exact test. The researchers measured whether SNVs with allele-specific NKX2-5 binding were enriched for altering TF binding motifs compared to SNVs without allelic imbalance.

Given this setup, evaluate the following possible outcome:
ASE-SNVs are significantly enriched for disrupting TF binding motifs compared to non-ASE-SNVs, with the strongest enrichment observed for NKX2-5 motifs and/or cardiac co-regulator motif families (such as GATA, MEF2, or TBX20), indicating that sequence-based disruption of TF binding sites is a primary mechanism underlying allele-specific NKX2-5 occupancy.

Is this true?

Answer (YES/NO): YES